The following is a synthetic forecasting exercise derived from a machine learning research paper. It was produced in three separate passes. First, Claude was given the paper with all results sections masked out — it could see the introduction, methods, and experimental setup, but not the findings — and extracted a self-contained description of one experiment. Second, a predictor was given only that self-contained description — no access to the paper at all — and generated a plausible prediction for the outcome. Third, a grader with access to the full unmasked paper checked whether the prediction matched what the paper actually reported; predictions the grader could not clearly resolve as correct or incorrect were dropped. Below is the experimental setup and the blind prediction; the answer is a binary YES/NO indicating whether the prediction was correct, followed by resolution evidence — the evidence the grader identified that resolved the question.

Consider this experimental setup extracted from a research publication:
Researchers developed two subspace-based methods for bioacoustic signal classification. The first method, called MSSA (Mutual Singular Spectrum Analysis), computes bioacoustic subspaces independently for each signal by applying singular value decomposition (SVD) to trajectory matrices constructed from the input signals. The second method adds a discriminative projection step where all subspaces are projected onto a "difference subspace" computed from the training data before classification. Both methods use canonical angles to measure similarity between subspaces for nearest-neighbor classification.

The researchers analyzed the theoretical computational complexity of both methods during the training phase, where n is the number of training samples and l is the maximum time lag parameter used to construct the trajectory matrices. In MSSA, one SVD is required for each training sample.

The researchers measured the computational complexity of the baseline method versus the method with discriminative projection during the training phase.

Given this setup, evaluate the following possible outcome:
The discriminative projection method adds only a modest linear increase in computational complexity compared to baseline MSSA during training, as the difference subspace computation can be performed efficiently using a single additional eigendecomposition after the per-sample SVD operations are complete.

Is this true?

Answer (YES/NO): NO